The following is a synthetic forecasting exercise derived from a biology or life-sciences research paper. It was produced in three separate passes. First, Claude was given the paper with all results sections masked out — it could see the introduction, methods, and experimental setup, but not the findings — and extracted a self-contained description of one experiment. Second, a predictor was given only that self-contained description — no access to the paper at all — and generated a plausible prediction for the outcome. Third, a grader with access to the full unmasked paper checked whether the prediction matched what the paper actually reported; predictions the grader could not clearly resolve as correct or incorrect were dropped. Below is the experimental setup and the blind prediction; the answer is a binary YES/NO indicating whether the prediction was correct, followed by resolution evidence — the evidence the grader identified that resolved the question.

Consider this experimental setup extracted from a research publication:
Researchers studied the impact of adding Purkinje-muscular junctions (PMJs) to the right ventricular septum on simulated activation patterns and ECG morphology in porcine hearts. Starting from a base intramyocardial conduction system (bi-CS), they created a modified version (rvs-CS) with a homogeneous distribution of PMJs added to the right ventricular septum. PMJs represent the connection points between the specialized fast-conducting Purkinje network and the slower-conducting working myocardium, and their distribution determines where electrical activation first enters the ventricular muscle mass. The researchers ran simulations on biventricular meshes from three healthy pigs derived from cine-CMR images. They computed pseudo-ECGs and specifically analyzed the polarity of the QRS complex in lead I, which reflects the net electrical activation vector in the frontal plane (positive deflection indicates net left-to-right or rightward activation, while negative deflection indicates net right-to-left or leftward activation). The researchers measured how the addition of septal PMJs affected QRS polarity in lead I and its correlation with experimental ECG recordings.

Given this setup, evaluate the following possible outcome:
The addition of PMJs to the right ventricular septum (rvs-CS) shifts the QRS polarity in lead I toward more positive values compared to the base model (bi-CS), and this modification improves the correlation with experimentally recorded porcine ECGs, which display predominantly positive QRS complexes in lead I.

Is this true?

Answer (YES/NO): YES